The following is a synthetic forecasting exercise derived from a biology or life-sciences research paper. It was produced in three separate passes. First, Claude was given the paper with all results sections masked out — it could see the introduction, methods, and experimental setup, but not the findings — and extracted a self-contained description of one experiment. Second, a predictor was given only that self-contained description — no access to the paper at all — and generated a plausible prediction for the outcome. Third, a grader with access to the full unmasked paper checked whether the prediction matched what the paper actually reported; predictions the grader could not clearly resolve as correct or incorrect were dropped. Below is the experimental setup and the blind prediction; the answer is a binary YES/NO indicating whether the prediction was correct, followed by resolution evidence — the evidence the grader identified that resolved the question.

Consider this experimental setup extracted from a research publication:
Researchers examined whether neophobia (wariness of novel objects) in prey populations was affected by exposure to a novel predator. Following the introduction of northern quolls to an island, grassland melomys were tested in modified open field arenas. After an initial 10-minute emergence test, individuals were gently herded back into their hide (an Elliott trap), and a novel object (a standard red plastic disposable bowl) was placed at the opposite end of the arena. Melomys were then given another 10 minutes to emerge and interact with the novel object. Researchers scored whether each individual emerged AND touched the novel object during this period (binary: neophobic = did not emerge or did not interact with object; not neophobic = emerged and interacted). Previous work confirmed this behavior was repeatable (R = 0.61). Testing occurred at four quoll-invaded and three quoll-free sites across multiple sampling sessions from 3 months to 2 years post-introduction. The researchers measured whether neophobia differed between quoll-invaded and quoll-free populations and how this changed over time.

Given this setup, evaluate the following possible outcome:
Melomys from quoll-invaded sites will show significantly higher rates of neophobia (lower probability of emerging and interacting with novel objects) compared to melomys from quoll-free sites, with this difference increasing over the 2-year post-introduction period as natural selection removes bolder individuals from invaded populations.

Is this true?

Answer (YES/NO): NO